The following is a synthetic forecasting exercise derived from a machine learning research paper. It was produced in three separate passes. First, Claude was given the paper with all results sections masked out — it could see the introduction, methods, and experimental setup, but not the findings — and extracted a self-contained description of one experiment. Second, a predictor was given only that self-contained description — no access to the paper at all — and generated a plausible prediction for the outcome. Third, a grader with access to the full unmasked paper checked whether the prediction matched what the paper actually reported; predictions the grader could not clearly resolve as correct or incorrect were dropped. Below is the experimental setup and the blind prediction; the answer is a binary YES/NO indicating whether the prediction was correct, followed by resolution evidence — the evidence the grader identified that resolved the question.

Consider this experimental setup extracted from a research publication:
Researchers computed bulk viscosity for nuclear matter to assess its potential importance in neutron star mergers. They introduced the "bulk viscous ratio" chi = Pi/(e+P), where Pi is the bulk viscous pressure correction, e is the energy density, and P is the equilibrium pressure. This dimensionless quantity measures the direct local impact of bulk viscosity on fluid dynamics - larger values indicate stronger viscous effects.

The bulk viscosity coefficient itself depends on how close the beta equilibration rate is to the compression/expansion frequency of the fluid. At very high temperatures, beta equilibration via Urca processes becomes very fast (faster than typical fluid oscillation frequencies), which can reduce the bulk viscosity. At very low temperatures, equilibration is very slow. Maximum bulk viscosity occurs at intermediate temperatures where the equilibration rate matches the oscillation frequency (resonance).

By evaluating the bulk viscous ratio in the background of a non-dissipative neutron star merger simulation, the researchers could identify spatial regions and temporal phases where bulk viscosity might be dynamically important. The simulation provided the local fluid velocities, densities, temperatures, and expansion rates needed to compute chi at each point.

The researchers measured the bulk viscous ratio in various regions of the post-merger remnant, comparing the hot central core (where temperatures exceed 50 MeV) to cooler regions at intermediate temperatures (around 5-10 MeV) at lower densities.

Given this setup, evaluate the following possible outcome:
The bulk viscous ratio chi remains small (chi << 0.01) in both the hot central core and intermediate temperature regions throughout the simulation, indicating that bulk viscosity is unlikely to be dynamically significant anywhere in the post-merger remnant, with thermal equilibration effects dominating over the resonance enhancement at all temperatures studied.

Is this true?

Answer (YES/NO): NO